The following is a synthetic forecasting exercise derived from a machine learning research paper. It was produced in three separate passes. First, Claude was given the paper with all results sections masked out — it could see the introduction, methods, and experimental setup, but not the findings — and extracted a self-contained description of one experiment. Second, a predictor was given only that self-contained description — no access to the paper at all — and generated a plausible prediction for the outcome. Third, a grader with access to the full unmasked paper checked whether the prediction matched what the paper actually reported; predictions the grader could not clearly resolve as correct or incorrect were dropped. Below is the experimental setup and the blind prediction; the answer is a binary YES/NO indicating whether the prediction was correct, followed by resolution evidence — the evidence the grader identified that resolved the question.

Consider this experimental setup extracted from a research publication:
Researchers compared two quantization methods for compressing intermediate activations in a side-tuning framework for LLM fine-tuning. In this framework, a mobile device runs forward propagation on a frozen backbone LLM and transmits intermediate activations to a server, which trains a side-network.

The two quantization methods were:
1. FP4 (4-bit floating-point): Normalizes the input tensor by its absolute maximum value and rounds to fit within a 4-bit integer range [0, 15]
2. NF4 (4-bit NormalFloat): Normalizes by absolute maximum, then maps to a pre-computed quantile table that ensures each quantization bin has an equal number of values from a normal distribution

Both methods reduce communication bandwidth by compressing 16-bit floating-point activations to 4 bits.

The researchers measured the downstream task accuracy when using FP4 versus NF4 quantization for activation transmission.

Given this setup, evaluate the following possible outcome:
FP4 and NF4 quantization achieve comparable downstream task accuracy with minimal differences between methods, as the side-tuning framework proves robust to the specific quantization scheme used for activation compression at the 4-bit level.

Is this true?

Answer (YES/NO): NO